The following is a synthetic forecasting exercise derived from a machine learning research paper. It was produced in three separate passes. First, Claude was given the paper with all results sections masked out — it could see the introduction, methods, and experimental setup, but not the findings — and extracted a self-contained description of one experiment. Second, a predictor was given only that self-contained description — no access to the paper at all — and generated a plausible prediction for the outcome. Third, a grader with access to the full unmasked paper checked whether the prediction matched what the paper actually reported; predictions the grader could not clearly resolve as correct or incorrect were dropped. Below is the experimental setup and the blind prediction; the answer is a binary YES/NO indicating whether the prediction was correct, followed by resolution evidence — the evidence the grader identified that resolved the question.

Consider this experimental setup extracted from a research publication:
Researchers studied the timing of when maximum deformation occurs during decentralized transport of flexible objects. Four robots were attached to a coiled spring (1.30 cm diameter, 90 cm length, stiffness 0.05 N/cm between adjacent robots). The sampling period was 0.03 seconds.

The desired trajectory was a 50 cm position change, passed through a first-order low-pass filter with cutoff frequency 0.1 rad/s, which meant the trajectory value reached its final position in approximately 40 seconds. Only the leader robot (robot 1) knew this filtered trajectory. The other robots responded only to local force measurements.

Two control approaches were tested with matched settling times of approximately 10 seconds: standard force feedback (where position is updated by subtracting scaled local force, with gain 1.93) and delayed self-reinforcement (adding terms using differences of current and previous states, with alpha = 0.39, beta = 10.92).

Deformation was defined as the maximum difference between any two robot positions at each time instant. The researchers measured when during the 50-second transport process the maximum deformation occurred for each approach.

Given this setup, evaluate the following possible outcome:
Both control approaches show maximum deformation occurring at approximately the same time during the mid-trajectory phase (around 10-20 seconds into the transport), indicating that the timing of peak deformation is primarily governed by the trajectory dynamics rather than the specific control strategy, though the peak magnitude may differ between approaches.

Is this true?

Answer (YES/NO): NO